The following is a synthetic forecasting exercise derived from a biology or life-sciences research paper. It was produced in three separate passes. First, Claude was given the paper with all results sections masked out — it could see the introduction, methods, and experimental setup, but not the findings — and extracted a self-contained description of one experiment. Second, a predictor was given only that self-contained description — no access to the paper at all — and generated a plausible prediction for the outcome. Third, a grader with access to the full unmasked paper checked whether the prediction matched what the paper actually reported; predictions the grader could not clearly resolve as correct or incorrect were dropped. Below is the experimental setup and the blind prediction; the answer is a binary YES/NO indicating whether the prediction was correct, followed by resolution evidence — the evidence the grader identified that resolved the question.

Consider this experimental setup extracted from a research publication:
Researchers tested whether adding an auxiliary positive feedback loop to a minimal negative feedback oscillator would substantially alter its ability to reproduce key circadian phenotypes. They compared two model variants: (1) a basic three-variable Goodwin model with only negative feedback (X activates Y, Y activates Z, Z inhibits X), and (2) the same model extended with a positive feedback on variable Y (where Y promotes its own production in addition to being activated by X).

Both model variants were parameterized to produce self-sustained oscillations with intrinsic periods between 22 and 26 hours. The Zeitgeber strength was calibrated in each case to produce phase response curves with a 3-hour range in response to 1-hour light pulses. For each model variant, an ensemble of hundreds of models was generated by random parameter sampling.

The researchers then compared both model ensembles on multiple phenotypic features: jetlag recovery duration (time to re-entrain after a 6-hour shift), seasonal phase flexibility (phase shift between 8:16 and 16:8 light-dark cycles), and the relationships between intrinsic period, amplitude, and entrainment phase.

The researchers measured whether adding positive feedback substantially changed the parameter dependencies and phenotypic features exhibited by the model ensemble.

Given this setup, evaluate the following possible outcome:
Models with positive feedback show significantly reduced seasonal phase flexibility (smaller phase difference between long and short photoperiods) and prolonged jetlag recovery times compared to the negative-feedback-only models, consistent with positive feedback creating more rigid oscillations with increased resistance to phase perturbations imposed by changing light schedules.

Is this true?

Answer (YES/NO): NO